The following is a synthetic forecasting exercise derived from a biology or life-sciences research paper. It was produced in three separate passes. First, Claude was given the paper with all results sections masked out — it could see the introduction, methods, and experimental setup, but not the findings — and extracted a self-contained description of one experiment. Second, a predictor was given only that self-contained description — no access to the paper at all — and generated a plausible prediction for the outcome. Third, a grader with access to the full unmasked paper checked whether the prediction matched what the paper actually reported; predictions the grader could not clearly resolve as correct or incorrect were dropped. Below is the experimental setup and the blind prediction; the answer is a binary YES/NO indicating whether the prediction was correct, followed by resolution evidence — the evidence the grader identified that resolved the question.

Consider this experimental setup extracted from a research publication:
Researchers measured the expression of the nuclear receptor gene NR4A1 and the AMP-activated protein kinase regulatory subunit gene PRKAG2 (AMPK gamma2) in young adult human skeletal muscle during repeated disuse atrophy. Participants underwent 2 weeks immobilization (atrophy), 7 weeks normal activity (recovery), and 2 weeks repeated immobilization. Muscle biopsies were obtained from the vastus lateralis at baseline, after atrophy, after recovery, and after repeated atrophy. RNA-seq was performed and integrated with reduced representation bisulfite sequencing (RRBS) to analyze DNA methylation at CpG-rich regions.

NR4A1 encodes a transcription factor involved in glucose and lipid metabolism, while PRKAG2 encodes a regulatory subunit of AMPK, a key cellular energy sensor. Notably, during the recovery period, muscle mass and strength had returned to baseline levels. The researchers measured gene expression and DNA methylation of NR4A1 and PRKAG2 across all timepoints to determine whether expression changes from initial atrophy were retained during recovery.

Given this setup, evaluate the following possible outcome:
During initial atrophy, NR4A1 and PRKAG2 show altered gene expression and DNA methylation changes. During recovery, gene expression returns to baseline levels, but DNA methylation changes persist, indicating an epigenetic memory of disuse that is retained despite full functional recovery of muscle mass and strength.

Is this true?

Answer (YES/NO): NO